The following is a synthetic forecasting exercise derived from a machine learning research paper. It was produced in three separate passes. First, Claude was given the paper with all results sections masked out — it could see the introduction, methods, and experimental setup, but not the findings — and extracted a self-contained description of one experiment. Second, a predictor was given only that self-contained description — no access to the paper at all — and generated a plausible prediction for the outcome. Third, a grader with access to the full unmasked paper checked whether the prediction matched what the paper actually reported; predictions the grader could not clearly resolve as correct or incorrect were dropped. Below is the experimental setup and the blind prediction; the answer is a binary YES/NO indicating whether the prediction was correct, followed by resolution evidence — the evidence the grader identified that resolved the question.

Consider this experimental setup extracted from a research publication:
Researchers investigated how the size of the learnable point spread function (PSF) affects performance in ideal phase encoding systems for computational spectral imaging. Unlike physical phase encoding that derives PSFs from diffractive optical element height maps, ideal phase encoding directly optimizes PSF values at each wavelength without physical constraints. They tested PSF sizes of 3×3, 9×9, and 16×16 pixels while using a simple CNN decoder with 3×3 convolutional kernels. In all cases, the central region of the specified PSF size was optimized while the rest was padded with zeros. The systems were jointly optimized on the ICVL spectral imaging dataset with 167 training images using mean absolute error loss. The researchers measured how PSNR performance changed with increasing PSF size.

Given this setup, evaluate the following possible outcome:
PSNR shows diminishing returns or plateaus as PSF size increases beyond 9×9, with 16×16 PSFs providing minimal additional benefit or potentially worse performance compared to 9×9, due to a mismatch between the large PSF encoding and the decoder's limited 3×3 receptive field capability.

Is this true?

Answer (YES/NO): NO